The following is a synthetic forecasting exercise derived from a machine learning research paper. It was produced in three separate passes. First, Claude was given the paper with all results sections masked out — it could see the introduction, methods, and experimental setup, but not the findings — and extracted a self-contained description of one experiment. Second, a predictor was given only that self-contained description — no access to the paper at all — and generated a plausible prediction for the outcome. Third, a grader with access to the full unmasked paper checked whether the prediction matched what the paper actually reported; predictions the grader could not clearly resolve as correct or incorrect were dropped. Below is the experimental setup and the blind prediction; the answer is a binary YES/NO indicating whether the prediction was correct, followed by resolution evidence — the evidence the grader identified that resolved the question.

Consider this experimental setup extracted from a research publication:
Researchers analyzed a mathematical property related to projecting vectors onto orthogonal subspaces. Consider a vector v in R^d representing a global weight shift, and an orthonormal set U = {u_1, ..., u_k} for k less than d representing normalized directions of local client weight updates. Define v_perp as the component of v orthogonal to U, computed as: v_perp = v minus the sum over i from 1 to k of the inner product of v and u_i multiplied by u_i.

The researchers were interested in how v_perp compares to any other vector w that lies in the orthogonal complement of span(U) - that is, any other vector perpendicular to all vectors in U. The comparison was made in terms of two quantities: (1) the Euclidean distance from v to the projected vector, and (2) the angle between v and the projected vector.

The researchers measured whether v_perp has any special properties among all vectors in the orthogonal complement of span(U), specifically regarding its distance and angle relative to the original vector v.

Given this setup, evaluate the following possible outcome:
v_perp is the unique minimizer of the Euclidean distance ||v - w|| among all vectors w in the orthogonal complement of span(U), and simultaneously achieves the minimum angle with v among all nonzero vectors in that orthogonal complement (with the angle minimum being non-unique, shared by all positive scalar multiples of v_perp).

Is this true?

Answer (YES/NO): NO